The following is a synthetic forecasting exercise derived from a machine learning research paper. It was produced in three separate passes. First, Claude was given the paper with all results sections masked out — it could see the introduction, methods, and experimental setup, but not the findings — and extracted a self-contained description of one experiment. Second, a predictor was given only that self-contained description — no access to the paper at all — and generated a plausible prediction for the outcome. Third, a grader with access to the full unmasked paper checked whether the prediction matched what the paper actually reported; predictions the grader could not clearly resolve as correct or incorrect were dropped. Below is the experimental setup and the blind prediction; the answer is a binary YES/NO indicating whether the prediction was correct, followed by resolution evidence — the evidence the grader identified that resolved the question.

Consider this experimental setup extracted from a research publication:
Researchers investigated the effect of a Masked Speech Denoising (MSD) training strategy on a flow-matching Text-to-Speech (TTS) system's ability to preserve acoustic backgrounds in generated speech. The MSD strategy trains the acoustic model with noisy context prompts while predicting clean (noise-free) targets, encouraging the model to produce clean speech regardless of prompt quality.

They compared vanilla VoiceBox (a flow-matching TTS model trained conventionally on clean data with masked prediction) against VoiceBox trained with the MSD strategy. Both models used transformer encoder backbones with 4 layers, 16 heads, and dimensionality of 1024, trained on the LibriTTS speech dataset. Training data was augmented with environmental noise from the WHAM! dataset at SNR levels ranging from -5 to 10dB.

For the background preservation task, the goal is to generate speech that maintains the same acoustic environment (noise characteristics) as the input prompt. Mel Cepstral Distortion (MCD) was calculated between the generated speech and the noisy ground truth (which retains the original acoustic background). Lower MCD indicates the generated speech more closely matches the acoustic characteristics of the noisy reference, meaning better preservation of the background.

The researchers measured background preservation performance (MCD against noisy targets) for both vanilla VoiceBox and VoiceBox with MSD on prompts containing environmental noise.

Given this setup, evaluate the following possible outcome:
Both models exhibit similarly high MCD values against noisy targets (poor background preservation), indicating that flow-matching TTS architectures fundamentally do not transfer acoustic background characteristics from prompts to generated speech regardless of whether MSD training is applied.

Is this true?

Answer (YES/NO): NO